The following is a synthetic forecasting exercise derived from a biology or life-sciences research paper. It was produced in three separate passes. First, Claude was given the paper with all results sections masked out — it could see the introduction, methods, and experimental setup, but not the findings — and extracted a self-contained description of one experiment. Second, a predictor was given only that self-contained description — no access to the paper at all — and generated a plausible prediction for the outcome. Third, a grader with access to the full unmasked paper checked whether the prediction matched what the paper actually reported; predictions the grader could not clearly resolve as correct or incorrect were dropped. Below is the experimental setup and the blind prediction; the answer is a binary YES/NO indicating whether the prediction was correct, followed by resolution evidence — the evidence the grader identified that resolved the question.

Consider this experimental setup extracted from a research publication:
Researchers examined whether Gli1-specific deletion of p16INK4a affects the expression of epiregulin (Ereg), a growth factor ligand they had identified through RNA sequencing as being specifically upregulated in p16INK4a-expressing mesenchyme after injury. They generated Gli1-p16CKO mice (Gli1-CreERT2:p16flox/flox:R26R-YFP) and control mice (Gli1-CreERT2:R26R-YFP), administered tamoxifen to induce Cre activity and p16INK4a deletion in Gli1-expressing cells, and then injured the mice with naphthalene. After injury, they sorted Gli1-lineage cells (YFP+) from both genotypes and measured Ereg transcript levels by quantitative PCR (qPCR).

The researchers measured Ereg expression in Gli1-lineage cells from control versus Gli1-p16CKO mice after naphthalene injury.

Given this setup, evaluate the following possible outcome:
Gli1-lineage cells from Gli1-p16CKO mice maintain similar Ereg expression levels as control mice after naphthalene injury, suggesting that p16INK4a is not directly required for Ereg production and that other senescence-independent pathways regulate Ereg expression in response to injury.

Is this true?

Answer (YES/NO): NO